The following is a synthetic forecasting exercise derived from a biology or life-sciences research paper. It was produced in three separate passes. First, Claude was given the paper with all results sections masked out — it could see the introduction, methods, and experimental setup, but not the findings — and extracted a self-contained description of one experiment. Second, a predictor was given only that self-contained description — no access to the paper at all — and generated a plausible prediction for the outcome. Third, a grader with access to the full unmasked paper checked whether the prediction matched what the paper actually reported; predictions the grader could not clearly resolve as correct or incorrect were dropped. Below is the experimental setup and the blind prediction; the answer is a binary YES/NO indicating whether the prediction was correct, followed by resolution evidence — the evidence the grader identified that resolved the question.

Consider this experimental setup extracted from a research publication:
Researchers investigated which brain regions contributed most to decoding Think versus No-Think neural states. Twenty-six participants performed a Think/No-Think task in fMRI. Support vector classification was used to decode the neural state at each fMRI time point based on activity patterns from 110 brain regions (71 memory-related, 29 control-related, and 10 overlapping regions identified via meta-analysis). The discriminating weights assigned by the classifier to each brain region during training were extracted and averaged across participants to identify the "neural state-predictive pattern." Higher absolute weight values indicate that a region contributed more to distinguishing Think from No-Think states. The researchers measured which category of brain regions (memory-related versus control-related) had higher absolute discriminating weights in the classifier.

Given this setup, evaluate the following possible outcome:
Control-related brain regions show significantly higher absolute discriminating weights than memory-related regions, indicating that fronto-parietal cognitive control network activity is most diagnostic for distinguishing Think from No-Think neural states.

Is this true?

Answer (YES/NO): NO